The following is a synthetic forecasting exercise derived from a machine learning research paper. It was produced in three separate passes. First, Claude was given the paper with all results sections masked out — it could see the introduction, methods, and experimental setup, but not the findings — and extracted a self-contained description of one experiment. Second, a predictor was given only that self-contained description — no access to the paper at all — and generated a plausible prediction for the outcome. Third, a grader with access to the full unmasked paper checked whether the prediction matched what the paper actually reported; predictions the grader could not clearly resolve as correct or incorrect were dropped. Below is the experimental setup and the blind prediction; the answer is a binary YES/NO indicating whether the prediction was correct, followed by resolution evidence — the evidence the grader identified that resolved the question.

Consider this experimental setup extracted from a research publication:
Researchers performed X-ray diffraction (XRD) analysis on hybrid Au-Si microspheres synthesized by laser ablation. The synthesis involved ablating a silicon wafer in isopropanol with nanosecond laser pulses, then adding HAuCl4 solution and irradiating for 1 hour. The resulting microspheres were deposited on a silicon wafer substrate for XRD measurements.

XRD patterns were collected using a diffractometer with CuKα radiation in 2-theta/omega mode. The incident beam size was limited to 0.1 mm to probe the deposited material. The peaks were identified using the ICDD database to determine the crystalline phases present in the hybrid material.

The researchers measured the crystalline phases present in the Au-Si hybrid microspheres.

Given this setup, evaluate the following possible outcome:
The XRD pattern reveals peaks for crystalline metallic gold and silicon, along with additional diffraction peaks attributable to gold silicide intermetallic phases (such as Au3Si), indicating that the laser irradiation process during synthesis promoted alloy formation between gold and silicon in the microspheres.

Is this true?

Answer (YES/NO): YES